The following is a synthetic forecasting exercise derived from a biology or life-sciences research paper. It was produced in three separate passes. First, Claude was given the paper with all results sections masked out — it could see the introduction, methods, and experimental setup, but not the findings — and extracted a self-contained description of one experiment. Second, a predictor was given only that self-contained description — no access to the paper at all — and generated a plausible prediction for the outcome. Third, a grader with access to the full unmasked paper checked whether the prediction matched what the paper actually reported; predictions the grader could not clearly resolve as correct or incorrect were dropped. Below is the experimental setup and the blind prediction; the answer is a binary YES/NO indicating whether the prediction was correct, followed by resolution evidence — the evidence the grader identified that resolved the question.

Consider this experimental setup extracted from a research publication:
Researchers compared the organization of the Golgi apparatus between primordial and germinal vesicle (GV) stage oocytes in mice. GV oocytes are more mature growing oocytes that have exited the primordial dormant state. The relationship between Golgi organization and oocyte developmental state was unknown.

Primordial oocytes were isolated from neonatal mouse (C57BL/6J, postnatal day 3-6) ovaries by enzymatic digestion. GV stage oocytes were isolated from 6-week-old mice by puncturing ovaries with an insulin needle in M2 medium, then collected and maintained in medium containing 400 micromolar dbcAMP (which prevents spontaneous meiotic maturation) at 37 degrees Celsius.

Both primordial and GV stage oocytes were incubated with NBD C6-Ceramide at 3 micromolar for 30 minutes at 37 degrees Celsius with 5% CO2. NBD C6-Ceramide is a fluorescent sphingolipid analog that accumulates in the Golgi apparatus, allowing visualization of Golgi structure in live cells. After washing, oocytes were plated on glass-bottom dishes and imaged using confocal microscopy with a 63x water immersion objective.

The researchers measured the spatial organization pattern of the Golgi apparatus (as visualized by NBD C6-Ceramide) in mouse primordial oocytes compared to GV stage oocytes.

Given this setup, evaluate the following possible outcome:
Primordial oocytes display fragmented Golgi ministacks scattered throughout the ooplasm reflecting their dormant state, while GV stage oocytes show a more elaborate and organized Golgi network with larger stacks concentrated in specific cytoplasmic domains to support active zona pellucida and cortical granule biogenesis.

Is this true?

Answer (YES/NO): NO